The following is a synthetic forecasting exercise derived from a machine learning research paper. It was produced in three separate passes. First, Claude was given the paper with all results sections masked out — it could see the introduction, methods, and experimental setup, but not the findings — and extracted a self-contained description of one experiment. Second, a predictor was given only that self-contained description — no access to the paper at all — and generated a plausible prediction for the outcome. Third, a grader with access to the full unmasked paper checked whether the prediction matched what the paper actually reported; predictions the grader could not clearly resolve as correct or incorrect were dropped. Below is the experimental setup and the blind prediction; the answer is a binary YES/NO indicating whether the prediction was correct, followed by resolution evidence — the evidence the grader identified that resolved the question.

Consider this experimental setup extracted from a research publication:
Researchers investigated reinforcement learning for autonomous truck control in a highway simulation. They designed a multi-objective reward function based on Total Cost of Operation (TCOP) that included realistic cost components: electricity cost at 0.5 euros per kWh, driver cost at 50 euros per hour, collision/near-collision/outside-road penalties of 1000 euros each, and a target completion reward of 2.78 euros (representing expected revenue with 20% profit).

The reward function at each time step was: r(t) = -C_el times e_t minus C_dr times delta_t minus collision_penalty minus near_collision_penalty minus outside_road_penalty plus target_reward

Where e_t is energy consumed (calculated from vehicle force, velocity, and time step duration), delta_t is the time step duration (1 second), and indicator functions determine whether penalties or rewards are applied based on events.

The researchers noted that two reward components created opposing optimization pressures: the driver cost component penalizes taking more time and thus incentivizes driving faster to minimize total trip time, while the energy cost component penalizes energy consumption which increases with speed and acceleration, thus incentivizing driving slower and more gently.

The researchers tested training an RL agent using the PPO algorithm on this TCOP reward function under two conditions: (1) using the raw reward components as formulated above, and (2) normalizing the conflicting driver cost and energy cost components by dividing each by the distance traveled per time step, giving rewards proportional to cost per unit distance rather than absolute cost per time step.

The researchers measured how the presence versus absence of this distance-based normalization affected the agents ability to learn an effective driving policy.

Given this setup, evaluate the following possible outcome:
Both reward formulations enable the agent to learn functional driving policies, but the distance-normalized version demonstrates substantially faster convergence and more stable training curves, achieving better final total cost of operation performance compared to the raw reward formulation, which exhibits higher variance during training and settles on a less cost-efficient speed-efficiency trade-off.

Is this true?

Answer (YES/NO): NO